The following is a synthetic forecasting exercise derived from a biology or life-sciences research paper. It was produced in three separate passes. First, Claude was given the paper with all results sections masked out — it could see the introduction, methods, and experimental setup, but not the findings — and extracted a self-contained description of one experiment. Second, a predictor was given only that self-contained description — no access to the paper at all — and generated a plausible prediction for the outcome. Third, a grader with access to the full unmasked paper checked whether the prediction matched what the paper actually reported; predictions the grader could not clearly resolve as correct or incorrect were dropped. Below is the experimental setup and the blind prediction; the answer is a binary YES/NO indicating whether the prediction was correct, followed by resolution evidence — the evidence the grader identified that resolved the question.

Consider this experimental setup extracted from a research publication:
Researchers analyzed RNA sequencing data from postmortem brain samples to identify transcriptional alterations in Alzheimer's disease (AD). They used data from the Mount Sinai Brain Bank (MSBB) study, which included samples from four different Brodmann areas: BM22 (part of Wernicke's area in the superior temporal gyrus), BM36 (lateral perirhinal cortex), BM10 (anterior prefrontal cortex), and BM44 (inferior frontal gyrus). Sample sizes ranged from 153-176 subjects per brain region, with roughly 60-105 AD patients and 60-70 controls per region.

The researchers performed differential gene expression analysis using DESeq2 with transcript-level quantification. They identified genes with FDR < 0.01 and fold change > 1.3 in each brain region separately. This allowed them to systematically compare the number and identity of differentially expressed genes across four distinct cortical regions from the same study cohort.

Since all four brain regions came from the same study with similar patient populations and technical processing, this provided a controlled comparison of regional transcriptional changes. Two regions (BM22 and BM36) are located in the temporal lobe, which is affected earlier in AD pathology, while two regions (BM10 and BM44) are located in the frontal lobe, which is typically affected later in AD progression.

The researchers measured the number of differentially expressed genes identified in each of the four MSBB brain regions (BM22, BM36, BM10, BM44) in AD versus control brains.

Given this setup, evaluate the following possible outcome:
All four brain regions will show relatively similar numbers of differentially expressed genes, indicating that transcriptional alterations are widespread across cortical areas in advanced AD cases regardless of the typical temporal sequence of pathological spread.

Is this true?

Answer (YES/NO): NO